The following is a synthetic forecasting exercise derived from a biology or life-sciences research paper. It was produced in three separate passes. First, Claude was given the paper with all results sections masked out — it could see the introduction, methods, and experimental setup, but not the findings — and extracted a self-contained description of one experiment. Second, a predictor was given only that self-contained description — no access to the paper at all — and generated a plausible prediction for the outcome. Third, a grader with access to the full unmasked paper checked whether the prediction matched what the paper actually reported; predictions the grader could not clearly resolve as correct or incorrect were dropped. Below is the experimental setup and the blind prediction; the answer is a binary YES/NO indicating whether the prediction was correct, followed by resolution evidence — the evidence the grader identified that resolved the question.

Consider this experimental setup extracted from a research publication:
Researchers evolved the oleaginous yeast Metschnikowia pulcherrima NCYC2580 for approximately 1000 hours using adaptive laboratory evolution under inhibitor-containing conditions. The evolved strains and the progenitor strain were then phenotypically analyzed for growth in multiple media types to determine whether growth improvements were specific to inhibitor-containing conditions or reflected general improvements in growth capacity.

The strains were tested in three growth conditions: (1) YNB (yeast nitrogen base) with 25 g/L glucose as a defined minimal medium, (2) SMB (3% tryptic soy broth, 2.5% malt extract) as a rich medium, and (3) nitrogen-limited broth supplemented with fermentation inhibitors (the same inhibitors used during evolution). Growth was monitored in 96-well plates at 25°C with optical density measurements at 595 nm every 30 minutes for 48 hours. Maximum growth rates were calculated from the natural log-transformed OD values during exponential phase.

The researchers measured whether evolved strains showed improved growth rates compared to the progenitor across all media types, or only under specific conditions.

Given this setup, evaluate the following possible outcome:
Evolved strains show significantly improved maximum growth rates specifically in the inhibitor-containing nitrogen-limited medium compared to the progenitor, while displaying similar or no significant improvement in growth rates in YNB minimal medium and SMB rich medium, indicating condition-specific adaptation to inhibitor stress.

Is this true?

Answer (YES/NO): YES